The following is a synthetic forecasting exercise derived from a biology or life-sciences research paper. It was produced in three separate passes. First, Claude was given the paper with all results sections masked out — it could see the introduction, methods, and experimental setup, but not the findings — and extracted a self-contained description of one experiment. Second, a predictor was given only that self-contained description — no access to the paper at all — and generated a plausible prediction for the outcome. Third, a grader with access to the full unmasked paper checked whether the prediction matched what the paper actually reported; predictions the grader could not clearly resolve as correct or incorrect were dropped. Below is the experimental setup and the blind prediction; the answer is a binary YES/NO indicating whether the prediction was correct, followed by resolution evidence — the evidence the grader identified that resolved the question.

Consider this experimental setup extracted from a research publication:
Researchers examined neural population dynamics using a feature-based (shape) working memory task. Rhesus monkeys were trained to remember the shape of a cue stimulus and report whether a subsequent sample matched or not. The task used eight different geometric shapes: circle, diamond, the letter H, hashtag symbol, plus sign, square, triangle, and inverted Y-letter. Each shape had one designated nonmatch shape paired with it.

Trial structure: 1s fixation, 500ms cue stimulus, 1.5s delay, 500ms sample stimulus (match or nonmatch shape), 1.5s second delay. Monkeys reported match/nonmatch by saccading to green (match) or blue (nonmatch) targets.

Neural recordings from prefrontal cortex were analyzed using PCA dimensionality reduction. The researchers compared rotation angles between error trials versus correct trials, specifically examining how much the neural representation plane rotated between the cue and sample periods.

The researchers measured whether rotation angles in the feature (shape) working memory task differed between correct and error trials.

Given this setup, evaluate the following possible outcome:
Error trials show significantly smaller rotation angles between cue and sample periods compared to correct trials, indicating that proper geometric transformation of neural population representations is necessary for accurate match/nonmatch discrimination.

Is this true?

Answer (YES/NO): YES